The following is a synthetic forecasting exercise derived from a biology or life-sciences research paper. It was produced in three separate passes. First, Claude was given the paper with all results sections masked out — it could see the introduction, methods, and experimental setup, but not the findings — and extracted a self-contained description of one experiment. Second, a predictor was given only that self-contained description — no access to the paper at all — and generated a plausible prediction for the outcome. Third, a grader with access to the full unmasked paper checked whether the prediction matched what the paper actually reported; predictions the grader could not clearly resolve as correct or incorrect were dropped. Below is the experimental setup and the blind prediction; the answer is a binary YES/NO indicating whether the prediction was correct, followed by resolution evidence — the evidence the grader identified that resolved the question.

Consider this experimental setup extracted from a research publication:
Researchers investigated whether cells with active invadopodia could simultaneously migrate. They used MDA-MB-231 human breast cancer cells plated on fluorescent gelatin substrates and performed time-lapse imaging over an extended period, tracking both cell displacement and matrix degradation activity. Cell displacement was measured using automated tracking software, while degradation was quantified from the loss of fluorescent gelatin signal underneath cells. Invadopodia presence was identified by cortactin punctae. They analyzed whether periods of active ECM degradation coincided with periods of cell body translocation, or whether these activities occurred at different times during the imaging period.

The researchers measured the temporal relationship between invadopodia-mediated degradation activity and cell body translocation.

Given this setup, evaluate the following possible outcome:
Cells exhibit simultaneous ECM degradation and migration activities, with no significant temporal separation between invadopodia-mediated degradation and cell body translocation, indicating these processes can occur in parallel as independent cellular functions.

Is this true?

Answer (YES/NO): NO